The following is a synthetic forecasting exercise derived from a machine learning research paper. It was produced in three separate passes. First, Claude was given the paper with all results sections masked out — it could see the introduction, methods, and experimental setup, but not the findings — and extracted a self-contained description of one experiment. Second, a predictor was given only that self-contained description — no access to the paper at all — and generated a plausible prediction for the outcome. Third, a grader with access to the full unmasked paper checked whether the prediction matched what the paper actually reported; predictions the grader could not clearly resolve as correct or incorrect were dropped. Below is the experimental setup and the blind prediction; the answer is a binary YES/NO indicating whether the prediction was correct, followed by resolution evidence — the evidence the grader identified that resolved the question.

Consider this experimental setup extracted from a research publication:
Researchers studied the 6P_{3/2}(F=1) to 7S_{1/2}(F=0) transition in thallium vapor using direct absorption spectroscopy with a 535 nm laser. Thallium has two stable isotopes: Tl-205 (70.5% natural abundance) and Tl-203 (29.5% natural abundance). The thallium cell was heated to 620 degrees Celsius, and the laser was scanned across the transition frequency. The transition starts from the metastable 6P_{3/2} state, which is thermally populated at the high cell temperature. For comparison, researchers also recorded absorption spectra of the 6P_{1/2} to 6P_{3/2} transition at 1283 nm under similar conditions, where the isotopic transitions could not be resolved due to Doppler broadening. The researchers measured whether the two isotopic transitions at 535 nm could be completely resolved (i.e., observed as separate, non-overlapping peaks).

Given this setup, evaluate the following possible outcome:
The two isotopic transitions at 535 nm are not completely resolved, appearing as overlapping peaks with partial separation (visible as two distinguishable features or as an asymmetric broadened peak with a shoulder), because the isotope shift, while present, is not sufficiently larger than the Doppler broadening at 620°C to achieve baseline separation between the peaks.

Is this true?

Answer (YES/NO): NO